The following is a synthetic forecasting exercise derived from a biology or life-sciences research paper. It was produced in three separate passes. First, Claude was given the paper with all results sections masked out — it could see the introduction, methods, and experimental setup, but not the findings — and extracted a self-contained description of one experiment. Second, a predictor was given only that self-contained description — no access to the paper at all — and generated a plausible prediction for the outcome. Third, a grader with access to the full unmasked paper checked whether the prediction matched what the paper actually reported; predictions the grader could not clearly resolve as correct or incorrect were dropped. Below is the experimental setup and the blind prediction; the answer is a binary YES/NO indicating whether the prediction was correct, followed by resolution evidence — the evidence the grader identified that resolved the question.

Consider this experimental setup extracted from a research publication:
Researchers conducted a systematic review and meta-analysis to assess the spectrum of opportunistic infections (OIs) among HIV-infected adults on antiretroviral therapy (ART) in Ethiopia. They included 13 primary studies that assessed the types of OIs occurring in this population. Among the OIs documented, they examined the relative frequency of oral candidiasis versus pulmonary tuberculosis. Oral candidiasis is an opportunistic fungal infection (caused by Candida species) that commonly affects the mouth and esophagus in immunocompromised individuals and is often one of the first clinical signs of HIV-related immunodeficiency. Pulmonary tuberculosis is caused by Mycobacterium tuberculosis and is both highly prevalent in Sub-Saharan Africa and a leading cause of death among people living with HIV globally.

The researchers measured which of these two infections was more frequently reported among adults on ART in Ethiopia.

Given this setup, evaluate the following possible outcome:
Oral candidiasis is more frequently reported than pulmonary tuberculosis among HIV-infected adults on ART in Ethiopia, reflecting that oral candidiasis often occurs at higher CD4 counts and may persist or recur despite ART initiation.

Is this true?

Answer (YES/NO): YES